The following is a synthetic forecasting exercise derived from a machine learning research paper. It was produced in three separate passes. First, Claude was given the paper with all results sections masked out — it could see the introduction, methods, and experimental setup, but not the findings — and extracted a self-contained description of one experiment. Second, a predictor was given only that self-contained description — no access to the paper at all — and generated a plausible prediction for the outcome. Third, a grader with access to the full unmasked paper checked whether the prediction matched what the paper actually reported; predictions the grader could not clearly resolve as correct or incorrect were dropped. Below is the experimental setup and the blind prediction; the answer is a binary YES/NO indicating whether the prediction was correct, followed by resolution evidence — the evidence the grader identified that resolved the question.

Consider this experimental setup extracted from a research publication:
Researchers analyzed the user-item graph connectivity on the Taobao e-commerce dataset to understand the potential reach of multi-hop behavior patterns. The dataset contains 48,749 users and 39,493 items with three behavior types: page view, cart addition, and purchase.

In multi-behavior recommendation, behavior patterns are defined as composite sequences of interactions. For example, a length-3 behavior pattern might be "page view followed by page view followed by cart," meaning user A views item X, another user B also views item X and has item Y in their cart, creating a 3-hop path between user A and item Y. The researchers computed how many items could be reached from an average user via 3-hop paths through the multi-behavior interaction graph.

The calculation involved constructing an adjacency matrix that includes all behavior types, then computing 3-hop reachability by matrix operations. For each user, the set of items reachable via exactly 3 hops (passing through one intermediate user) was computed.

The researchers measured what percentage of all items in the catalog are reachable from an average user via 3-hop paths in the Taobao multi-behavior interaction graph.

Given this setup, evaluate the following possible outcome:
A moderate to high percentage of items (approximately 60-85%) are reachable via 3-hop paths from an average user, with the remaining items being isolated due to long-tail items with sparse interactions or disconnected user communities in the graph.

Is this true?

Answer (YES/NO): NO